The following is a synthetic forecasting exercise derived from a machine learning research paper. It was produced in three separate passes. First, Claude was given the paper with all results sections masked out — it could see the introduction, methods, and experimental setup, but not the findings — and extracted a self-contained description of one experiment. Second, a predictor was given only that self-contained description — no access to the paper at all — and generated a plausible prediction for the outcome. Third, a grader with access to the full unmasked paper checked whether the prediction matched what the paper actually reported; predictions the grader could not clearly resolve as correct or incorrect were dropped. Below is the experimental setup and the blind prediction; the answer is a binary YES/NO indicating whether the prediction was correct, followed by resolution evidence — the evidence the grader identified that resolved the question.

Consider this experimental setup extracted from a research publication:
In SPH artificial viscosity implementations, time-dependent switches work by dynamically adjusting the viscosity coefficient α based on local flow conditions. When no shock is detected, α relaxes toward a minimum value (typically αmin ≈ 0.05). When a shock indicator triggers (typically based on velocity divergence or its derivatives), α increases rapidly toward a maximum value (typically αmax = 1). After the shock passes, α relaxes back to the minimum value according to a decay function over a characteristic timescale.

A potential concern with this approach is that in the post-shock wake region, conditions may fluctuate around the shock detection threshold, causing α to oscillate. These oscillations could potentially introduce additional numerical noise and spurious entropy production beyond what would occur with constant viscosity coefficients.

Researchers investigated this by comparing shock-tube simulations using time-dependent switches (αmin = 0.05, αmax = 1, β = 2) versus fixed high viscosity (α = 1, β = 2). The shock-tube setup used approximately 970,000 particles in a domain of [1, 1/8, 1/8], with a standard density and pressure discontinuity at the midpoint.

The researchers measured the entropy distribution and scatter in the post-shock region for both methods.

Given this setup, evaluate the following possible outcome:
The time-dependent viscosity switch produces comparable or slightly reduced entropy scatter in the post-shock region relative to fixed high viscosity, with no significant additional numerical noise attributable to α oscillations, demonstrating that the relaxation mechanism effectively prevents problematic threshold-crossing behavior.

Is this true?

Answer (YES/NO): NO